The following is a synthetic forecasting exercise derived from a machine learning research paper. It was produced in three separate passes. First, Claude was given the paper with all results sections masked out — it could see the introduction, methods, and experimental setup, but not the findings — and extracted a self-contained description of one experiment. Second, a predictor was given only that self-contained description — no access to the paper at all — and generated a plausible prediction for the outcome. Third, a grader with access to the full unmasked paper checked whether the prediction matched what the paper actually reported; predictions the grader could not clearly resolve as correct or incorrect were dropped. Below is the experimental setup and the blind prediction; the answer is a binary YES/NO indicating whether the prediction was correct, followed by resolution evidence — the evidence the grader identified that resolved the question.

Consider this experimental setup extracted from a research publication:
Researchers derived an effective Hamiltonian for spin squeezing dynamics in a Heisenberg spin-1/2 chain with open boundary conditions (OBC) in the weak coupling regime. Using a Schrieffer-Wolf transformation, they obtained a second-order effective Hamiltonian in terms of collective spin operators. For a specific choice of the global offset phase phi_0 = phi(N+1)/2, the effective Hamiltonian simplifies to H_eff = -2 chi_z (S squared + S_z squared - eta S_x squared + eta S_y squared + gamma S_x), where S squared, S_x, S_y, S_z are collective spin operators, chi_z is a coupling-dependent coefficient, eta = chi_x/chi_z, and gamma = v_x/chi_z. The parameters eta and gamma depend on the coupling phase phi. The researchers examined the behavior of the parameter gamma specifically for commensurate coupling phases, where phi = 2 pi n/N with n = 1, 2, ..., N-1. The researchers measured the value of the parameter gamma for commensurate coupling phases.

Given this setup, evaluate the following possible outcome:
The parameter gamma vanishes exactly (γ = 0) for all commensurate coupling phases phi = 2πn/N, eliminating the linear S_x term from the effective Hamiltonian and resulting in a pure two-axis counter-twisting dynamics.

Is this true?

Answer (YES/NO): NO